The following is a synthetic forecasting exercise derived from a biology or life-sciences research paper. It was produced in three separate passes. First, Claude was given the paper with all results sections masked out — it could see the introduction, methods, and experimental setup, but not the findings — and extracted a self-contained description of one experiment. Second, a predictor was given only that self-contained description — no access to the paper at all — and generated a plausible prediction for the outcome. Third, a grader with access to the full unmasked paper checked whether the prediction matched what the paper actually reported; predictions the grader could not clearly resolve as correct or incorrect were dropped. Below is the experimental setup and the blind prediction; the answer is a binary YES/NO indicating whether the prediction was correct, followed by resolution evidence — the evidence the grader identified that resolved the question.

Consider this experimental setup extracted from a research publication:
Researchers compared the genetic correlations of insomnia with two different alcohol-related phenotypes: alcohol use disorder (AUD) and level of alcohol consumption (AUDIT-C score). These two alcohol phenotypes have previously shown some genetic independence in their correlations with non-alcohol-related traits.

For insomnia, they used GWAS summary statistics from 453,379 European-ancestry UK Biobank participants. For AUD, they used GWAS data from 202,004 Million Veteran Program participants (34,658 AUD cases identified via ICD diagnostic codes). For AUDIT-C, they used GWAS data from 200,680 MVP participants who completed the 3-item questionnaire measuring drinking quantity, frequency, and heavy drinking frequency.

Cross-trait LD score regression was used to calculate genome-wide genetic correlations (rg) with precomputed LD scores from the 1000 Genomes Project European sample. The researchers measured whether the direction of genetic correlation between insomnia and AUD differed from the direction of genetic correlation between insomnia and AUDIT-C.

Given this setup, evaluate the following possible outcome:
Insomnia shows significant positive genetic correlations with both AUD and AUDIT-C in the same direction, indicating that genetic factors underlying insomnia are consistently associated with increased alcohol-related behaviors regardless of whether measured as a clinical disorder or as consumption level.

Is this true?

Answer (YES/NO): NO